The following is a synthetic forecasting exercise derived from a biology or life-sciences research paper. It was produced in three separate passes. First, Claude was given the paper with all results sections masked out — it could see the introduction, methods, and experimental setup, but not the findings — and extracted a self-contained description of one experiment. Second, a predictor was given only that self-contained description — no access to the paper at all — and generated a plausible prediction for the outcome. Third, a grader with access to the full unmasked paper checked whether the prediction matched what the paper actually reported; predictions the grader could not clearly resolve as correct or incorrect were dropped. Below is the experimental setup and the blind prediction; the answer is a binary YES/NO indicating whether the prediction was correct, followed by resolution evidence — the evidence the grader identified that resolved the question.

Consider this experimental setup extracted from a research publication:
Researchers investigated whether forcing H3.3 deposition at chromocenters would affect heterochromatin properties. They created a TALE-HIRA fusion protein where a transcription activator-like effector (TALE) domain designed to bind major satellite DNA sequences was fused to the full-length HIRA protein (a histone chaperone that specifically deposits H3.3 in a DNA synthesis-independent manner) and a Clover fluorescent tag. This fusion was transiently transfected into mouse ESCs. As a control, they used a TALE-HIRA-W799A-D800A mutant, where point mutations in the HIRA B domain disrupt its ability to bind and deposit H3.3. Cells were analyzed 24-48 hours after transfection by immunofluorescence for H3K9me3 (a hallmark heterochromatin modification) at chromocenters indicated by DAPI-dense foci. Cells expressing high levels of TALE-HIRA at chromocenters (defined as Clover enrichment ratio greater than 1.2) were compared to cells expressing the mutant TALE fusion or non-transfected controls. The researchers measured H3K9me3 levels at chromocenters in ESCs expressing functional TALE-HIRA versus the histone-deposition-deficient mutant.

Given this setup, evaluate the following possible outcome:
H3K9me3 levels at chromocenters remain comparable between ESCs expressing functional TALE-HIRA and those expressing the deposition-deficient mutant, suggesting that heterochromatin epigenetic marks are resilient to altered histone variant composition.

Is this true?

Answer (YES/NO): YES